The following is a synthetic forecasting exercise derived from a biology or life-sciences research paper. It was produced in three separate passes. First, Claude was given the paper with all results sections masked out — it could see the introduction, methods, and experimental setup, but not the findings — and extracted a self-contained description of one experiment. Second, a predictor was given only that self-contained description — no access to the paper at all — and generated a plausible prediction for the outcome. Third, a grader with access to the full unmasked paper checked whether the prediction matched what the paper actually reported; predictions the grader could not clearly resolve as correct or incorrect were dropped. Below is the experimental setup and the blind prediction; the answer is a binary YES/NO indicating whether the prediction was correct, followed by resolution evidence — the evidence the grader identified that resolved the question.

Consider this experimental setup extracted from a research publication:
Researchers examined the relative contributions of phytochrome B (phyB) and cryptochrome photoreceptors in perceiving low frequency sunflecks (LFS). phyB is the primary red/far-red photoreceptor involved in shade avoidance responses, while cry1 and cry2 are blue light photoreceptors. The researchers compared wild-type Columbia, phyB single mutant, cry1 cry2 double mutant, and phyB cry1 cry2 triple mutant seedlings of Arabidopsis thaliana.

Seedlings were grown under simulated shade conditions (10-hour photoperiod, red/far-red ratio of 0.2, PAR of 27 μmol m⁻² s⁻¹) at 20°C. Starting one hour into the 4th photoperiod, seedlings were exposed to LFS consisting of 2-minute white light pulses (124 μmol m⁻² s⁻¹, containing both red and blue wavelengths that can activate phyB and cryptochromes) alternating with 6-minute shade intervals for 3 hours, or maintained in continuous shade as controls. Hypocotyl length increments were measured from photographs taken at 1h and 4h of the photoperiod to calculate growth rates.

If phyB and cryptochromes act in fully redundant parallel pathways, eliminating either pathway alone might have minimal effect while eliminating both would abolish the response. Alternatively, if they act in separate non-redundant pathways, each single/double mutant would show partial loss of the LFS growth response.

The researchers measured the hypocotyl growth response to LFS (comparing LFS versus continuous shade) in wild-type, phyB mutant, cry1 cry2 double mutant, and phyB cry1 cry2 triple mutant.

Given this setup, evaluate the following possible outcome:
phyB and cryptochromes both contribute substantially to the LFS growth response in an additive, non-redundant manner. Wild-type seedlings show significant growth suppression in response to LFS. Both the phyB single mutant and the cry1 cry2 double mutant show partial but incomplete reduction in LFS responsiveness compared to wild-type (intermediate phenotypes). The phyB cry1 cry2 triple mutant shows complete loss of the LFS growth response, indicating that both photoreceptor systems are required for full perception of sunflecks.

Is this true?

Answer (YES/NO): NO